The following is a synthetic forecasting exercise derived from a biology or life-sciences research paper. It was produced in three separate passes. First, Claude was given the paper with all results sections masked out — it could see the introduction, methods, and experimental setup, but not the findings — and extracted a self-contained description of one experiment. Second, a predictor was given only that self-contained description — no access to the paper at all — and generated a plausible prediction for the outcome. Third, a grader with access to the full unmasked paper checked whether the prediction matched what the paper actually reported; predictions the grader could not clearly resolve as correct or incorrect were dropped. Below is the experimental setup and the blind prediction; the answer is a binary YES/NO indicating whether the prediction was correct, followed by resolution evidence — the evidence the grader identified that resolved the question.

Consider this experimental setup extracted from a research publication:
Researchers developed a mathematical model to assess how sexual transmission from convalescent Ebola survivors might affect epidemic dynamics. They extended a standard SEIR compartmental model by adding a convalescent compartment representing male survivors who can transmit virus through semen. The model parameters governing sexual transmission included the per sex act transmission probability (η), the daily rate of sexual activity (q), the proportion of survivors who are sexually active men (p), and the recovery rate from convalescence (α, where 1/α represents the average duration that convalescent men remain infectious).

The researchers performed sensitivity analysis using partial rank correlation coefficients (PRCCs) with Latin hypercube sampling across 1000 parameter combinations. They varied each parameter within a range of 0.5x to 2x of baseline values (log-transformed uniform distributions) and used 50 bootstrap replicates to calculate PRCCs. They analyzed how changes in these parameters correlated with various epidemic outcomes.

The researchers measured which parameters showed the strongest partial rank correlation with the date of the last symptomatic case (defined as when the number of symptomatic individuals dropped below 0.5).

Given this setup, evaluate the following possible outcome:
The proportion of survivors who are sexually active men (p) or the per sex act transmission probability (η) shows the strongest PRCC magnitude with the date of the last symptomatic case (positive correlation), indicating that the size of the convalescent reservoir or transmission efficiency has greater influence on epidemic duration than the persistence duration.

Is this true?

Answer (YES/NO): NO